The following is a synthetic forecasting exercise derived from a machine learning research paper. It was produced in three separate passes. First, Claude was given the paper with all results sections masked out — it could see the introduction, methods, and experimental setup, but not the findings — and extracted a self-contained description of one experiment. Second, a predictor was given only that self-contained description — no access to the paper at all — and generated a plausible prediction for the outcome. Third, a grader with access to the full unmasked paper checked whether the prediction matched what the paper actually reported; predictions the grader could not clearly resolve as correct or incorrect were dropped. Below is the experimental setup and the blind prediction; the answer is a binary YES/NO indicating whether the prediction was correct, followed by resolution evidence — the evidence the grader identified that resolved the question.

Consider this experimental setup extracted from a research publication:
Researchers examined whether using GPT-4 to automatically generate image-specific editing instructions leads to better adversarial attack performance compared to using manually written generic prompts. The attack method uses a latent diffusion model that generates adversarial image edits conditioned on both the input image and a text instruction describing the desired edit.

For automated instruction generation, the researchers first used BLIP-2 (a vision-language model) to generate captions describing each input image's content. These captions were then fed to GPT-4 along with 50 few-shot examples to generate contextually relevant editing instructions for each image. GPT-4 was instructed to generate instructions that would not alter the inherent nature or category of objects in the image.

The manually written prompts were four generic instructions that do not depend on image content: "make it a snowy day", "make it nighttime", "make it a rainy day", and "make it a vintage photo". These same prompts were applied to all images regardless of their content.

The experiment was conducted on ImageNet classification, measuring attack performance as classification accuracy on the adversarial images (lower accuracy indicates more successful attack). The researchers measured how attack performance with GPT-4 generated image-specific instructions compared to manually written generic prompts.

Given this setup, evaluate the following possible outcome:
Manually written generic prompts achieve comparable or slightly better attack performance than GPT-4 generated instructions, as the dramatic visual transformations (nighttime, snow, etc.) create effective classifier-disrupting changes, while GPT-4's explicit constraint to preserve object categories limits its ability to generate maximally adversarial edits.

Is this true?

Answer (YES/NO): YES